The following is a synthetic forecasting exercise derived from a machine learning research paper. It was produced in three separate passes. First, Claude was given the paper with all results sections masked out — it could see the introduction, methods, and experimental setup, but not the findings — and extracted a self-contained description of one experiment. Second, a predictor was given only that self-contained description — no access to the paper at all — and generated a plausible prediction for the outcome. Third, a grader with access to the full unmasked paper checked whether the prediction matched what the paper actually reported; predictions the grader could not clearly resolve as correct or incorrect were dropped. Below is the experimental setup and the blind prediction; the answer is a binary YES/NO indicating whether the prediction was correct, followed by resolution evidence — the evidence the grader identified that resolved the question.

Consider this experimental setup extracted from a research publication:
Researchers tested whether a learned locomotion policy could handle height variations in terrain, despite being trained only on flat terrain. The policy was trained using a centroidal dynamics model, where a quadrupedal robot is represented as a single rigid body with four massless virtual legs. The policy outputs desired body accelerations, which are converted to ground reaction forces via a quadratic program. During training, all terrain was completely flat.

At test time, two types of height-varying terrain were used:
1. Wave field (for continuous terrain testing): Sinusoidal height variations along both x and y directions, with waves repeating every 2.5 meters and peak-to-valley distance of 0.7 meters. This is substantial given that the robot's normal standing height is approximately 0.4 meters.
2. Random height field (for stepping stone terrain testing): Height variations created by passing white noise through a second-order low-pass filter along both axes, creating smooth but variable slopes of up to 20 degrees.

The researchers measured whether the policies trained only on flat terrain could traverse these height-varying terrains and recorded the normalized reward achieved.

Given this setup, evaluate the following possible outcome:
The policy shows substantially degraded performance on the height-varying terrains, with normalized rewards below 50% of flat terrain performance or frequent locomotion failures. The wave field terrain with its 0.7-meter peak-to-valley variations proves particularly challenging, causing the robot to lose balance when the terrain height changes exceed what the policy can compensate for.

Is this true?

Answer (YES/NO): NO